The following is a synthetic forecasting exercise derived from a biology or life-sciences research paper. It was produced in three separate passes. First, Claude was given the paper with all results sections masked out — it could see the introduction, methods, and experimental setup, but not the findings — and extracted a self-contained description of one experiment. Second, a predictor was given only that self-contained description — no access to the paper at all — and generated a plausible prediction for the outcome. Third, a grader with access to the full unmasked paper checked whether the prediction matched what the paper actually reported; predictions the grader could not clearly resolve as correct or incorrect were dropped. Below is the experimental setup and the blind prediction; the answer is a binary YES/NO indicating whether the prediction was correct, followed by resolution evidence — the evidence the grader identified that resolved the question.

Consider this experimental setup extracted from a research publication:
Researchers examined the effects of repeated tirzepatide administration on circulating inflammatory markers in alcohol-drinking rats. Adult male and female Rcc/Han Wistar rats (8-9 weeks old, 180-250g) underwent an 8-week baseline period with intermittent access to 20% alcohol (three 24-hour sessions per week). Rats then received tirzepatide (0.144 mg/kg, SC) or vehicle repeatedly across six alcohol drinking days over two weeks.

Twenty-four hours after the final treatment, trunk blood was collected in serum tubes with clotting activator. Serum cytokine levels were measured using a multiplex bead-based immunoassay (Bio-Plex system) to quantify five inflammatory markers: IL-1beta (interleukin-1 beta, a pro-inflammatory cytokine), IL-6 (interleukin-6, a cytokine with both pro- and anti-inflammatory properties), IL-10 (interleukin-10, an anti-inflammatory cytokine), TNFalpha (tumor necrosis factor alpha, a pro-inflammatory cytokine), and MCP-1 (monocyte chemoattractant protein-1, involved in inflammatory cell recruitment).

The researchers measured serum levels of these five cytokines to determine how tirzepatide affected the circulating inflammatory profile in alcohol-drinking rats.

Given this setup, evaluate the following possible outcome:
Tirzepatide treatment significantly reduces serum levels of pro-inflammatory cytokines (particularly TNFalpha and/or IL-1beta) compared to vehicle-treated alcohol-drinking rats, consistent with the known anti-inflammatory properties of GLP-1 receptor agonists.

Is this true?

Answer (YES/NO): YES